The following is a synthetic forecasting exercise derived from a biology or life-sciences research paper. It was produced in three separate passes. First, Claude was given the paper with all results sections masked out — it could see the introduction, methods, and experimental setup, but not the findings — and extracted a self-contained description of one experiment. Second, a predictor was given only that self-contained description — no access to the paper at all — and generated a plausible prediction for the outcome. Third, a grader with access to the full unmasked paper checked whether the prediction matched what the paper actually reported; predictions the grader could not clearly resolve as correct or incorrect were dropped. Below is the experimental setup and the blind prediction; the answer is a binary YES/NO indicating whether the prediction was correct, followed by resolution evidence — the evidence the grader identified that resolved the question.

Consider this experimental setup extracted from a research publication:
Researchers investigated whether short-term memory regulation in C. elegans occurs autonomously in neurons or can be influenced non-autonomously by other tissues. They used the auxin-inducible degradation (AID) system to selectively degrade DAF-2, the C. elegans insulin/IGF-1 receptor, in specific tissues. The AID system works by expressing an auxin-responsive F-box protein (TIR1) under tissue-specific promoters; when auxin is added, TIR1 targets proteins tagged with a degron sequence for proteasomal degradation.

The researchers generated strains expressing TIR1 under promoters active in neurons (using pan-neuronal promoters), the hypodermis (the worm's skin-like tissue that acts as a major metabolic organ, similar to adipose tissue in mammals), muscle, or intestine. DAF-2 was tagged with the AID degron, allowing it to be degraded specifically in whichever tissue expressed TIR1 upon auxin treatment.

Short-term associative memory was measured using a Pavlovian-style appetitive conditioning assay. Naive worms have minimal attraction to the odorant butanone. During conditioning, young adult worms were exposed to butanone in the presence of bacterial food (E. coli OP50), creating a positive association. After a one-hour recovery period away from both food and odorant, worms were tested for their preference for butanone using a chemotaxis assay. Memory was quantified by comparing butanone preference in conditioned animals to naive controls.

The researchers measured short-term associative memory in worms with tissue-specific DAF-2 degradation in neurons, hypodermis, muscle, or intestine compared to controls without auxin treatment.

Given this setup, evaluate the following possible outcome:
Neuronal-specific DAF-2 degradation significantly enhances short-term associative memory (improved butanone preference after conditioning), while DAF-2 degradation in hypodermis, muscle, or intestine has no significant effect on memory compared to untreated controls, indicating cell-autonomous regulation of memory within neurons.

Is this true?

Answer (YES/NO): NO